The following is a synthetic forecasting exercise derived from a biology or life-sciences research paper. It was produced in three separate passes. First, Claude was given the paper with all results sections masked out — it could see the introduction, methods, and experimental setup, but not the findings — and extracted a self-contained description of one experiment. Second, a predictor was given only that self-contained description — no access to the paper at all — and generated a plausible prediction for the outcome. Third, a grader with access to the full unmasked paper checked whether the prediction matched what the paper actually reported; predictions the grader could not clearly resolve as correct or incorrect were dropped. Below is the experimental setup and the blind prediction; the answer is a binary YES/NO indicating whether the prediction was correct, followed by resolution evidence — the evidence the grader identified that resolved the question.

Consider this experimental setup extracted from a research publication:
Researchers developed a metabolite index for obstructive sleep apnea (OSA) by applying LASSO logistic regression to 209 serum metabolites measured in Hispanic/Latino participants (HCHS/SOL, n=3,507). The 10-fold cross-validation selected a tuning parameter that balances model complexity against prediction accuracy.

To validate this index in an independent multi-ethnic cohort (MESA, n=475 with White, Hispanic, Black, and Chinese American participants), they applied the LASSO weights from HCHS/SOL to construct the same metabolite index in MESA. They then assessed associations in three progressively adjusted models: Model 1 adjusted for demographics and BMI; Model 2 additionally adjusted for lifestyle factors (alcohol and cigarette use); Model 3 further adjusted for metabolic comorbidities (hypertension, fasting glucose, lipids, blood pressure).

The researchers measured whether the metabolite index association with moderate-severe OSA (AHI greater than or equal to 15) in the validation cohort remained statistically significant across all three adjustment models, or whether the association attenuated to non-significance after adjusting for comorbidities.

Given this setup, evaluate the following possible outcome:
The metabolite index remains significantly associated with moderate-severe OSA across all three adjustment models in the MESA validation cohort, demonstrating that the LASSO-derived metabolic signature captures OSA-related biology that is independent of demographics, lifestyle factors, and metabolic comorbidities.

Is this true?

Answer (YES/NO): YES